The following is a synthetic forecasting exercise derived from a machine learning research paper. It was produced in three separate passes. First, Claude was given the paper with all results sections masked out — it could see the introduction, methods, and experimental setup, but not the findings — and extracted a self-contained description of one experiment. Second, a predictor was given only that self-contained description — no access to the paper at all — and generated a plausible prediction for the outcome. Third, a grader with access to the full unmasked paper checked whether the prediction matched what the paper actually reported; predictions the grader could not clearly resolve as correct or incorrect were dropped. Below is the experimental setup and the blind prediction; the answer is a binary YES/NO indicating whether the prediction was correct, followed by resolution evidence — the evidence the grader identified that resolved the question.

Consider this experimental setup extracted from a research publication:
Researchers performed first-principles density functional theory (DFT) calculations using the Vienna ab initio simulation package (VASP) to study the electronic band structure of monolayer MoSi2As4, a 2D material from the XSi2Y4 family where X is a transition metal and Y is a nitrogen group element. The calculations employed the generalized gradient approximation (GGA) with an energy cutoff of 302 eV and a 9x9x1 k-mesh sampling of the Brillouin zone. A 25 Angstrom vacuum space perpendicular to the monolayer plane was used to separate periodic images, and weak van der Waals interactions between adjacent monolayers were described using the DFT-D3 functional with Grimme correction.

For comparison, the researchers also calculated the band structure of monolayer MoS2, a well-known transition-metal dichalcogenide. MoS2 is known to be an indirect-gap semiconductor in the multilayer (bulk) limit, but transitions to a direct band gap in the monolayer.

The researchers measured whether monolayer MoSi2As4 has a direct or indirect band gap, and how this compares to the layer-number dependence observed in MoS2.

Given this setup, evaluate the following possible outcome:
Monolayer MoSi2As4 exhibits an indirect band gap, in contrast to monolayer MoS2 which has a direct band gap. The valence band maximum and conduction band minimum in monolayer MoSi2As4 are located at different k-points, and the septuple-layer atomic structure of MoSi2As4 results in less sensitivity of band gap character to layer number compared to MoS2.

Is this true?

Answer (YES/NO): NO